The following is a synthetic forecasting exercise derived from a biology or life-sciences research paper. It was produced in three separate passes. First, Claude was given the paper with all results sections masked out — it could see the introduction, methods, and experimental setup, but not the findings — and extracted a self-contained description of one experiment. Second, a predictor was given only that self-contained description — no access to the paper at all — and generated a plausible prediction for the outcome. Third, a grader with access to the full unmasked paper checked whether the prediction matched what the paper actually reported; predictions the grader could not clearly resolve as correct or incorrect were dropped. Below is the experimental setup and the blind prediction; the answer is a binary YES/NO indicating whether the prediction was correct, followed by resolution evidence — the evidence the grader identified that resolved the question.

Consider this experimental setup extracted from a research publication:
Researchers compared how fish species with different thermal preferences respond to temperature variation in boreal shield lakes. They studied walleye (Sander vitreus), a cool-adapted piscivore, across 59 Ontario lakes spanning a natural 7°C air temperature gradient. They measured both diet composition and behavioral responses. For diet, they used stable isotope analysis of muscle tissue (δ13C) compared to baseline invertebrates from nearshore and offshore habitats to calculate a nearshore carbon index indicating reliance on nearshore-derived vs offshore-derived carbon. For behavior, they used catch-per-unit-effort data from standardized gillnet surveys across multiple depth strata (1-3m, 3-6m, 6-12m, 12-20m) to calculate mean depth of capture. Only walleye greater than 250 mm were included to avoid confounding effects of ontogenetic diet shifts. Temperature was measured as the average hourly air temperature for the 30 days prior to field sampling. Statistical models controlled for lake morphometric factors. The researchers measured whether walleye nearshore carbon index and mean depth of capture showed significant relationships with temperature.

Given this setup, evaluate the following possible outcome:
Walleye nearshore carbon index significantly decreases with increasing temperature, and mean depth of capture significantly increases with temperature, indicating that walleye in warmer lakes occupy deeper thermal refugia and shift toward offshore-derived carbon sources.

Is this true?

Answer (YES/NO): YES